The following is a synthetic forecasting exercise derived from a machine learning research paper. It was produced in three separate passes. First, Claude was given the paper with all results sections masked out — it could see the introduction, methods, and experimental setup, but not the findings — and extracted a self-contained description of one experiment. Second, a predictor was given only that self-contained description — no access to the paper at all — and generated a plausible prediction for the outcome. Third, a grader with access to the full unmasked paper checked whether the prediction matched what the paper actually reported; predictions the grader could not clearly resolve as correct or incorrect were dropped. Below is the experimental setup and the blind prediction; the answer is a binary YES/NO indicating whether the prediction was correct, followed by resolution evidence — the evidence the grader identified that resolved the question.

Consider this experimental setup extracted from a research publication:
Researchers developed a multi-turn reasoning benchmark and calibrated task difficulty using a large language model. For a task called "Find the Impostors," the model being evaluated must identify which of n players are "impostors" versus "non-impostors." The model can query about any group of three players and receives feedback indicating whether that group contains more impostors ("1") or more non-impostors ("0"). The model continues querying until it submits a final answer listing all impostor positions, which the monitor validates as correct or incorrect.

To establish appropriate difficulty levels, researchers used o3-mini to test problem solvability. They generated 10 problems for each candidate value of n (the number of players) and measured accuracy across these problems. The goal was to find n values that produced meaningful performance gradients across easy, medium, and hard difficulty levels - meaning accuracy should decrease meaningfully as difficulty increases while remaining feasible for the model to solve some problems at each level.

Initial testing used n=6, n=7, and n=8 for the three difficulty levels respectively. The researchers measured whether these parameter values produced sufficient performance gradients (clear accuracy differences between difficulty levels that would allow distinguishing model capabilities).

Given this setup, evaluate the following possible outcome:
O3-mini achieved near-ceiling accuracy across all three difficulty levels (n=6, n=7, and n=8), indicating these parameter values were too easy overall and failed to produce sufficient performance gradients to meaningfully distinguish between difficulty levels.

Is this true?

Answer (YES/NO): NO